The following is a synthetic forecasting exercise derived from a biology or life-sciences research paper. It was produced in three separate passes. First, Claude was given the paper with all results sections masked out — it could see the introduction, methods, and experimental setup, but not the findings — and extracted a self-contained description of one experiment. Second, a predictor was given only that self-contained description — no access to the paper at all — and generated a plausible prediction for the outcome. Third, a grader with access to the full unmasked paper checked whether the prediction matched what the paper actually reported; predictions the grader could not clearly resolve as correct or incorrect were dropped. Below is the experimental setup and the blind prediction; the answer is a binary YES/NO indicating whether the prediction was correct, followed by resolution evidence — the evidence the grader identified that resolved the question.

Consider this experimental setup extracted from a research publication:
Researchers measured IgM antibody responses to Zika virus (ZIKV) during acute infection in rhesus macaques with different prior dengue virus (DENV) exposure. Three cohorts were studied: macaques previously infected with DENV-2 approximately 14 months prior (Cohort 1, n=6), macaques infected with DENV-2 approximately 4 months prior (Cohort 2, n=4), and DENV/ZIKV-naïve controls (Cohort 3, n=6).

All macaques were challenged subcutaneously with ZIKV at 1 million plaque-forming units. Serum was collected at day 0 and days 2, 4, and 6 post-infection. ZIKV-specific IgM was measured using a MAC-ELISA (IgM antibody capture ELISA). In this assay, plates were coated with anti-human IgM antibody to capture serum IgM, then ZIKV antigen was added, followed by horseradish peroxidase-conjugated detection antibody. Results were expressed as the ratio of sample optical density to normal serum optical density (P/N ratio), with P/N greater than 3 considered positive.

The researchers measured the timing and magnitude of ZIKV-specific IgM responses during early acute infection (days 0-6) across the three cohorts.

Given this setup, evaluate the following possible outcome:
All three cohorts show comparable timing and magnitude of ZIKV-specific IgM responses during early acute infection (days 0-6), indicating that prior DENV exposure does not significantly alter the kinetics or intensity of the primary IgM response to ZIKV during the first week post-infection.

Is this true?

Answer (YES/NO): NO